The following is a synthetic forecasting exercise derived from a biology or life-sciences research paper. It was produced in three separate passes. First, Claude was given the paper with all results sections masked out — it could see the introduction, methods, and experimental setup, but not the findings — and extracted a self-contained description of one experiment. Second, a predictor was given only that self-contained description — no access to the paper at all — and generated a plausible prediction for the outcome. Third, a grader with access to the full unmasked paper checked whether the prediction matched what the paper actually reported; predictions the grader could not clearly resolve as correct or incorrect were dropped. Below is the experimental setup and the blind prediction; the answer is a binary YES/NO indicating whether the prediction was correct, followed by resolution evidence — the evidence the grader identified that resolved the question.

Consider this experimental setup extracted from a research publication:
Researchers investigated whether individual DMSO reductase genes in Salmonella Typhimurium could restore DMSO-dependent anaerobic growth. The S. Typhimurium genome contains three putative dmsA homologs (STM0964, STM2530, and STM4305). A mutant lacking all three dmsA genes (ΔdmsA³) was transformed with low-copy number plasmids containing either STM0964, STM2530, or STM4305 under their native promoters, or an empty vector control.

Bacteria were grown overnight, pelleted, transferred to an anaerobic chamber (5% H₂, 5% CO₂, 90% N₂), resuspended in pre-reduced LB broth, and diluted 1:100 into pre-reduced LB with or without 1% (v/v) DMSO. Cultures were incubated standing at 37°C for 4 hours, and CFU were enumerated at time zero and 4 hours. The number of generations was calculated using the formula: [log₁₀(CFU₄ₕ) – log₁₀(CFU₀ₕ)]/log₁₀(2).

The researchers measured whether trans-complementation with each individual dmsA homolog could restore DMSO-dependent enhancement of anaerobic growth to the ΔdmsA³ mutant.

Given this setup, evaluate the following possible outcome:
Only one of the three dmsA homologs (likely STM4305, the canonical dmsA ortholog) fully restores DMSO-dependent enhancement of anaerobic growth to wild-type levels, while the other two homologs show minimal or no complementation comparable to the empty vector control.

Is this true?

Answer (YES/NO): NO